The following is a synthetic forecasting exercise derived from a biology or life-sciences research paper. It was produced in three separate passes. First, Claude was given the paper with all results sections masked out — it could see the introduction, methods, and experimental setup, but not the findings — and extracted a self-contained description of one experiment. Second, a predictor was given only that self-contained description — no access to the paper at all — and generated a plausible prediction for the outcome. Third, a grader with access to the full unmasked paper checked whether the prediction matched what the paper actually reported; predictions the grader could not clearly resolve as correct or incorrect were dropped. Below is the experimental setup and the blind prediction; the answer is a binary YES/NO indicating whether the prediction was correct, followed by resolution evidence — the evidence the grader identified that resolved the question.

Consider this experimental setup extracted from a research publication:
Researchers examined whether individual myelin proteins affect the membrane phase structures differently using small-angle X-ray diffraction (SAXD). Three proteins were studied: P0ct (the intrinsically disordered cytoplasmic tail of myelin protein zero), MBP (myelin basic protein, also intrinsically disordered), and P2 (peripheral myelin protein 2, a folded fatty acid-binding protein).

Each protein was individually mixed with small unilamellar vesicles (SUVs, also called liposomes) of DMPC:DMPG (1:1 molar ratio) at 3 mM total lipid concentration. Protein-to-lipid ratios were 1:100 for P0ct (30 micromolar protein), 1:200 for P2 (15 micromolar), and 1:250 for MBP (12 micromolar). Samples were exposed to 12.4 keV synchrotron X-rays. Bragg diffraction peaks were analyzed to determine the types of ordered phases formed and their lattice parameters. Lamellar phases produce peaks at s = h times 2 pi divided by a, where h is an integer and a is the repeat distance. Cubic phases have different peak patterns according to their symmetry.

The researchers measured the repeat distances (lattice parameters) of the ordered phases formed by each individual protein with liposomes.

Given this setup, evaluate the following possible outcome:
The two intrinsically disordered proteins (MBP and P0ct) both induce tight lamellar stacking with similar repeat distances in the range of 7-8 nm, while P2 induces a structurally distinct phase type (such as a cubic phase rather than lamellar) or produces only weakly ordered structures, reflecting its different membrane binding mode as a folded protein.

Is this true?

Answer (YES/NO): NO